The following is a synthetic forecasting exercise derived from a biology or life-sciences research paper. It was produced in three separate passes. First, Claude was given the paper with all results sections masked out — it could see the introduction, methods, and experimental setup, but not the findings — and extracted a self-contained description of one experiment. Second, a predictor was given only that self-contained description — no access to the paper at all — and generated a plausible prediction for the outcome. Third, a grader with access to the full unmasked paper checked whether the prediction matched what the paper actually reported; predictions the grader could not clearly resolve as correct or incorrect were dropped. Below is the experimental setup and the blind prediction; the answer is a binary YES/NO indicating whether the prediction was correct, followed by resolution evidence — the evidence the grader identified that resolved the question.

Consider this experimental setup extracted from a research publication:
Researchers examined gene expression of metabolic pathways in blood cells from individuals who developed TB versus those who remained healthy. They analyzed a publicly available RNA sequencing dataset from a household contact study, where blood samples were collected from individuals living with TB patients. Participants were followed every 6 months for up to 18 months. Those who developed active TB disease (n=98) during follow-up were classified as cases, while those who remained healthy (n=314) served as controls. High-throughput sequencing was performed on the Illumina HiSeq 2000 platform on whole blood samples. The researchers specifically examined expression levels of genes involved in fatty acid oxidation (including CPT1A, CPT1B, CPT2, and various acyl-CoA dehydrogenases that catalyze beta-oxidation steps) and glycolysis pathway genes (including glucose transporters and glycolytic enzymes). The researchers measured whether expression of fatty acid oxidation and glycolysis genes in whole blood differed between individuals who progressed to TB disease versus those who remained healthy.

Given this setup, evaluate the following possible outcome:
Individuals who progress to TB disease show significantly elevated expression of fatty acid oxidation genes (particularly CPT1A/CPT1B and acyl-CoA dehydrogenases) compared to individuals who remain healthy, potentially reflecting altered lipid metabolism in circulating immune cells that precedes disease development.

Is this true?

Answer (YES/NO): YES